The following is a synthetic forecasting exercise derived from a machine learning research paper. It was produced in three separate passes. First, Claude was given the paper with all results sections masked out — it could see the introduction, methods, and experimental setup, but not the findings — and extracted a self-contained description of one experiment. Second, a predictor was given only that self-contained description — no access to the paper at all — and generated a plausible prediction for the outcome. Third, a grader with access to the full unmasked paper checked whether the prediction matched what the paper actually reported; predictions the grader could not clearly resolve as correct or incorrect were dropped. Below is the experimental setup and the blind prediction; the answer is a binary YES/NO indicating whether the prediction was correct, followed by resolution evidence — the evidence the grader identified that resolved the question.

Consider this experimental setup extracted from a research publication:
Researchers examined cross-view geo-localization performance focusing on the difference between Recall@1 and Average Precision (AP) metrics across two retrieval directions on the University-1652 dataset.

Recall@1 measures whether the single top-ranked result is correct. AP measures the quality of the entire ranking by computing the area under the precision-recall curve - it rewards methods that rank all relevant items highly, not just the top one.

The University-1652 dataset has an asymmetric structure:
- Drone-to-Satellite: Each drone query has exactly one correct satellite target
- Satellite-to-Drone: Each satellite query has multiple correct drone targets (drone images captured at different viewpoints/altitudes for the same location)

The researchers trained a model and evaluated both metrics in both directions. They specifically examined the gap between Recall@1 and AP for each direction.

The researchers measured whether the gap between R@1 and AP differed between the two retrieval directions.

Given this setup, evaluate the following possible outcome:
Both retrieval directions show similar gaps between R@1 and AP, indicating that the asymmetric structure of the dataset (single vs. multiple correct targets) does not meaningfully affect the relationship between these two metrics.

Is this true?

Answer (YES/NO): NO